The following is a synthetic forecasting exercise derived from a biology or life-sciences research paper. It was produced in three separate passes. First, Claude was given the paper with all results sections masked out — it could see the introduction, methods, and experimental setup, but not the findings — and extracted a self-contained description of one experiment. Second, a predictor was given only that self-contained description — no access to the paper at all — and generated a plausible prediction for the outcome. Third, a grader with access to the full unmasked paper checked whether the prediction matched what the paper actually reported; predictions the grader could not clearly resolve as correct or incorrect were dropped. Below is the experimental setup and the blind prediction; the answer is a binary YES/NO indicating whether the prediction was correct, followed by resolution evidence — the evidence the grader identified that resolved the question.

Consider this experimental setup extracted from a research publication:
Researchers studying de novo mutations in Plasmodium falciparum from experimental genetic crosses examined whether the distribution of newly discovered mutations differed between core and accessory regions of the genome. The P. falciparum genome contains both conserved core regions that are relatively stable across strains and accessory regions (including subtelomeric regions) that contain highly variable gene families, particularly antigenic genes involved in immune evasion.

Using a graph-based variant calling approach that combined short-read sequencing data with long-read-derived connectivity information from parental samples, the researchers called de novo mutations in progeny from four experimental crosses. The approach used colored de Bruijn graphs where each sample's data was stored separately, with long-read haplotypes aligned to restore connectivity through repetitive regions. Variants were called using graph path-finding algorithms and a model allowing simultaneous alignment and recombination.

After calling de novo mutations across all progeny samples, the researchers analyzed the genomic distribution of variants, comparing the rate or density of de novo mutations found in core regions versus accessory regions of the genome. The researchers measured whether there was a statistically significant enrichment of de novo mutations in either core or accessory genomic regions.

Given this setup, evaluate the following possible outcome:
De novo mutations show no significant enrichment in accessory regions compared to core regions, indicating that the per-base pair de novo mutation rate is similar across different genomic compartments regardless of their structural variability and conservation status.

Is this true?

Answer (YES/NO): NO